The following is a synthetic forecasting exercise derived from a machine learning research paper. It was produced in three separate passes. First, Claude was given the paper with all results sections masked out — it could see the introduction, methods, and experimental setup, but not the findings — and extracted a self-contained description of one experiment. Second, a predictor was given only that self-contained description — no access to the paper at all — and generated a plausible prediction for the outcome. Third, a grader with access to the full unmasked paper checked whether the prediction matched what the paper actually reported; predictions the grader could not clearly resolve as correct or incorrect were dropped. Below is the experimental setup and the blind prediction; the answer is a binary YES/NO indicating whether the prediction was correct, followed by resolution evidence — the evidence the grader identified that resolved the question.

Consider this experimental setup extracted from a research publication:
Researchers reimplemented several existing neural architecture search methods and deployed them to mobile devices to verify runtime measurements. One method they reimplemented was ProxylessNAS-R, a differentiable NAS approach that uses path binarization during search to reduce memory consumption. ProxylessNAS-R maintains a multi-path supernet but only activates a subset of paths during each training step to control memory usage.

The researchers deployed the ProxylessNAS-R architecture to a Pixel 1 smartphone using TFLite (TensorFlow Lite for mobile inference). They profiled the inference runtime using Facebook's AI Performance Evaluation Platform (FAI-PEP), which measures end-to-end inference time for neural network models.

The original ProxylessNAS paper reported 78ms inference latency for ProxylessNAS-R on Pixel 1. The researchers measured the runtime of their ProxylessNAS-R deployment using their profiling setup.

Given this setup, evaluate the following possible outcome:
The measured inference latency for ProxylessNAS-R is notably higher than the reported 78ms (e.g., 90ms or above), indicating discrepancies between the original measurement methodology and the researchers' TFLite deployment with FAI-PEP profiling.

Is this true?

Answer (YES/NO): NO